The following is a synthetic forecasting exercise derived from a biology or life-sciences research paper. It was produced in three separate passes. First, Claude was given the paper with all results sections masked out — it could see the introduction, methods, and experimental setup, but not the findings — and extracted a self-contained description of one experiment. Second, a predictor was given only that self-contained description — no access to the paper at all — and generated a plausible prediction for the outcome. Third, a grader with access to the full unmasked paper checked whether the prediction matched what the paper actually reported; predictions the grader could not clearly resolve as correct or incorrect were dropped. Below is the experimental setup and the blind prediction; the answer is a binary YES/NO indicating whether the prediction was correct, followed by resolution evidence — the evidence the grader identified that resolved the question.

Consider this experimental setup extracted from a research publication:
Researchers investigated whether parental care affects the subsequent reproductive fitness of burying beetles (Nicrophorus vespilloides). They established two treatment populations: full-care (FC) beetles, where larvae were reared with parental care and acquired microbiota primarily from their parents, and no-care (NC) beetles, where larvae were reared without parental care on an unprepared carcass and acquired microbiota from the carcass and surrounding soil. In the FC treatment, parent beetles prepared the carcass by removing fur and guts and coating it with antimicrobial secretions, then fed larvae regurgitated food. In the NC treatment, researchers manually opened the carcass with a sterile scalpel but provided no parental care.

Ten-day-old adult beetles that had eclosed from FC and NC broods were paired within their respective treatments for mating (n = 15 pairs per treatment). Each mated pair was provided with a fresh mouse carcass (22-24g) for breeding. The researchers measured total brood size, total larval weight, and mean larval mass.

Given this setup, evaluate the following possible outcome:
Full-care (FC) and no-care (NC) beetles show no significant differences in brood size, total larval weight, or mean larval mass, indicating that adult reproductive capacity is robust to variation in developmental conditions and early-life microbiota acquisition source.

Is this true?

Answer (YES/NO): NO